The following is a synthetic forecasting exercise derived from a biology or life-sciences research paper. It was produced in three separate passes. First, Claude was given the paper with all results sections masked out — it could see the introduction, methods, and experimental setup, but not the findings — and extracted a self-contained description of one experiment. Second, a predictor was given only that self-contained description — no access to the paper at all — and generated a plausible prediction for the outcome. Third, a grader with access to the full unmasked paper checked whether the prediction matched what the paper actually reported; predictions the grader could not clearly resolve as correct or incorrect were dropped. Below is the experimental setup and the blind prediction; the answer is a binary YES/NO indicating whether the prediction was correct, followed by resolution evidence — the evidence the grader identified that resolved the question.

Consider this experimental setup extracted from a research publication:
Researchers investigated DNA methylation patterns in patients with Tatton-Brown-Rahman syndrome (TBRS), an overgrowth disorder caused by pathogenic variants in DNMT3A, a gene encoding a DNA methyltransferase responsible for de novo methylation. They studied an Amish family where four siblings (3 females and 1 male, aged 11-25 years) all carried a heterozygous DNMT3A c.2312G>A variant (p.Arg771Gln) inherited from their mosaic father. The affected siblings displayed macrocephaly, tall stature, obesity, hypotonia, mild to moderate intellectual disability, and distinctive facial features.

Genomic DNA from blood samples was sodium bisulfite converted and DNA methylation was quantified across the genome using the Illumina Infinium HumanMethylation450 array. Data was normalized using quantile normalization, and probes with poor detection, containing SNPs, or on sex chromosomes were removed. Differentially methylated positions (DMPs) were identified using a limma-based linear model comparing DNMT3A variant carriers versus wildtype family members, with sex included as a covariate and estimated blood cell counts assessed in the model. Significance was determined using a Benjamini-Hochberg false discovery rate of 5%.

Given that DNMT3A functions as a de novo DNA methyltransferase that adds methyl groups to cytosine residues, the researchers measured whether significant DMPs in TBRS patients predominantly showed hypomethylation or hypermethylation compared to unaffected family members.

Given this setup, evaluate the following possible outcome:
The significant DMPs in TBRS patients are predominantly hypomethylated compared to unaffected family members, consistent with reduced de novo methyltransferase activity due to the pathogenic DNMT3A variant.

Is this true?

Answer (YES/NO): YES